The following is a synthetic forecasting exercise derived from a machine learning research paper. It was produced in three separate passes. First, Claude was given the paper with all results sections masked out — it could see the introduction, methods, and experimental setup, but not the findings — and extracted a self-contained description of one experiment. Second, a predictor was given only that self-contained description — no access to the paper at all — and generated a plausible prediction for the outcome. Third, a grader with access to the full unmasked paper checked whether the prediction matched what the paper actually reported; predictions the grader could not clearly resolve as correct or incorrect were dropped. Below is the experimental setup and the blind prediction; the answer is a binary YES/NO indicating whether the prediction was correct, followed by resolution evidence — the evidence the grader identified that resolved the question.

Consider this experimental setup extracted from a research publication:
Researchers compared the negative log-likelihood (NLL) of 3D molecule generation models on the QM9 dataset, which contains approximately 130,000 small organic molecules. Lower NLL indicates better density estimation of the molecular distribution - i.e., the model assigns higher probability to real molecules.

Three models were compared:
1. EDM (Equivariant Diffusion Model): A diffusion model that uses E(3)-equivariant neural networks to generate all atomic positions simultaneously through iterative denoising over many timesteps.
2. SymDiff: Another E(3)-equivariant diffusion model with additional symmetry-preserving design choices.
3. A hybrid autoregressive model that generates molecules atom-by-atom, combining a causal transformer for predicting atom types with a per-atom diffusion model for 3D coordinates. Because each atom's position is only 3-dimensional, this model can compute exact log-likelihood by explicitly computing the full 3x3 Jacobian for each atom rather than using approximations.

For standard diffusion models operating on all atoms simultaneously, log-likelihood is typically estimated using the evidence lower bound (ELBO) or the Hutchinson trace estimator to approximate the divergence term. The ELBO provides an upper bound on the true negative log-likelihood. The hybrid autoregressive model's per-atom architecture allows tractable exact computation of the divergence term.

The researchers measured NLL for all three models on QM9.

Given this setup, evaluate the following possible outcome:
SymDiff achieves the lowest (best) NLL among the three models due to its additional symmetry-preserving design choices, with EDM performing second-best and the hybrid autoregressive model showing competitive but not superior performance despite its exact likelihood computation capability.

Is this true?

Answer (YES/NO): NO